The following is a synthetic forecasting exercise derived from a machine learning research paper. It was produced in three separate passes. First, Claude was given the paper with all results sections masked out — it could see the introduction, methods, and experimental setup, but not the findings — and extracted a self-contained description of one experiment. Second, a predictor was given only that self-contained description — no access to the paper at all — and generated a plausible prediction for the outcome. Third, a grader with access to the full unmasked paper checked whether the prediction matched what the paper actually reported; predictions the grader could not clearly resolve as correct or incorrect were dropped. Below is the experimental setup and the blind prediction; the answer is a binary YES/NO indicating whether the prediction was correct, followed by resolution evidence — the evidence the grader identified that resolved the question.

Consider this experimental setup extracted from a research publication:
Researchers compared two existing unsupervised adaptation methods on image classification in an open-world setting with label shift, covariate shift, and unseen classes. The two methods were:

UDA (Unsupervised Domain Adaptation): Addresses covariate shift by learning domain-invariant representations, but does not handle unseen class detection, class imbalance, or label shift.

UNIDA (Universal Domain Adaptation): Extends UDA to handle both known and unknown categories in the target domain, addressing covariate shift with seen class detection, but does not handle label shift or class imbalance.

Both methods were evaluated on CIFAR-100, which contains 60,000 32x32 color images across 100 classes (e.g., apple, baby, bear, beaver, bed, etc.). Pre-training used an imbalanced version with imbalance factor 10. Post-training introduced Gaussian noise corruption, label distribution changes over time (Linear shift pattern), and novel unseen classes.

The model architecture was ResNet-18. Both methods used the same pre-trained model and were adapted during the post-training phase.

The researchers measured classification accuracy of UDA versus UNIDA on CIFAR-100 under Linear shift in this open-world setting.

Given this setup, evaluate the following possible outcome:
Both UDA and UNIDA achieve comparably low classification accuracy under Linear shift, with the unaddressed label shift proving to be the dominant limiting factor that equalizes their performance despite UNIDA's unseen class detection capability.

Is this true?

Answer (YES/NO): NO